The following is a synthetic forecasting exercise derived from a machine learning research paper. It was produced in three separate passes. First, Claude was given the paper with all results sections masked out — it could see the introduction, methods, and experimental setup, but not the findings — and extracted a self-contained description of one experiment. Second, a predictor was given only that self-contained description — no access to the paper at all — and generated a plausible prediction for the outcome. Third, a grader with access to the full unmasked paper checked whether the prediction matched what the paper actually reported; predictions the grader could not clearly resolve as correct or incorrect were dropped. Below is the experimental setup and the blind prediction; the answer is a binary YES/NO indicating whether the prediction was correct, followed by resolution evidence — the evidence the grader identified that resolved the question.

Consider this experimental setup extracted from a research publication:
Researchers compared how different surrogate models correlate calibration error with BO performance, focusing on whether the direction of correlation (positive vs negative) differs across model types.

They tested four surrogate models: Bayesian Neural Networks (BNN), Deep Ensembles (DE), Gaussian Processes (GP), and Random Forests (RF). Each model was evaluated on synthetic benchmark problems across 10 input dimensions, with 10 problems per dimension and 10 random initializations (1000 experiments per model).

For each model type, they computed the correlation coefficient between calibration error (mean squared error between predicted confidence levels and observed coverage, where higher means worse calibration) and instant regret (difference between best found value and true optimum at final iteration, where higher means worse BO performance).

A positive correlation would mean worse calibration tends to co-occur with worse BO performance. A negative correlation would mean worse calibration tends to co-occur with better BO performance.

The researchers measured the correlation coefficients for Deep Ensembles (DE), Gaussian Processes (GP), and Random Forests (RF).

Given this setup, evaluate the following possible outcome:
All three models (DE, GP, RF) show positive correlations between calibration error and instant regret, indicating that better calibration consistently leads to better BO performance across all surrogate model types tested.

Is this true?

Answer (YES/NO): NO